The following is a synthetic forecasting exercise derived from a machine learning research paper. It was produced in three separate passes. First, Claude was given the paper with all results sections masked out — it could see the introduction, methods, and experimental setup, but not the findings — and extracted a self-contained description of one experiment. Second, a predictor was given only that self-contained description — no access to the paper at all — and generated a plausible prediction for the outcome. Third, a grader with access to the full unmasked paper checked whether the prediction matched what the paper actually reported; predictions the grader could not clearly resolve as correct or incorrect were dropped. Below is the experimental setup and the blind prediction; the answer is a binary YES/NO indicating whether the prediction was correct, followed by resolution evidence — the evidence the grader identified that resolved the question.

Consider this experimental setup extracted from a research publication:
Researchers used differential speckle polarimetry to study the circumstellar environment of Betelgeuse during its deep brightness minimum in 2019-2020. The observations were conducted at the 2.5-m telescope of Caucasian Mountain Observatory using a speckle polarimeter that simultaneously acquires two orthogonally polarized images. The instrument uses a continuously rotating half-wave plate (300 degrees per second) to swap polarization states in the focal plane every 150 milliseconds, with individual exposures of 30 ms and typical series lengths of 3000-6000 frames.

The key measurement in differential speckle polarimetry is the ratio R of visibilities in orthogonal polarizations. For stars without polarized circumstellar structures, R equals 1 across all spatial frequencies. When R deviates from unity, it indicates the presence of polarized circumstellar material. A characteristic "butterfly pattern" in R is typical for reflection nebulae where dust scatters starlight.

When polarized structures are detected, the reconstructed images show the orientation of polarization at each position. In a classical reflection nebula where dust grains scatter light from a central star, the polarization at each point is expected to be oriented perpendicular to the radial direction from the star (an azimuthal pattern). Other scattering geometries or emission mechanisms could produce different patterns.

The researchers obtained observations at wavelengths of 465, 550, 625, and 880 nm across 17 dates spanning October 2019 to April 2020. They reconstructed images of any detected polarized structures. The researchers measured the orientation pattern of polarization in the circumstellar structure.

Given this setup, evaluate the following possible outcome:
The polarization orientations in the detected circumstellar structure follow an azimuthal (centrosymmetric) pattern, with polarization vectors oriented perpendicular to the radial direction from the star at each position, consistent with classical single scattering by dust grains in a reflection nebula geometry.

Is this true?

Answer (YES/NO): YES